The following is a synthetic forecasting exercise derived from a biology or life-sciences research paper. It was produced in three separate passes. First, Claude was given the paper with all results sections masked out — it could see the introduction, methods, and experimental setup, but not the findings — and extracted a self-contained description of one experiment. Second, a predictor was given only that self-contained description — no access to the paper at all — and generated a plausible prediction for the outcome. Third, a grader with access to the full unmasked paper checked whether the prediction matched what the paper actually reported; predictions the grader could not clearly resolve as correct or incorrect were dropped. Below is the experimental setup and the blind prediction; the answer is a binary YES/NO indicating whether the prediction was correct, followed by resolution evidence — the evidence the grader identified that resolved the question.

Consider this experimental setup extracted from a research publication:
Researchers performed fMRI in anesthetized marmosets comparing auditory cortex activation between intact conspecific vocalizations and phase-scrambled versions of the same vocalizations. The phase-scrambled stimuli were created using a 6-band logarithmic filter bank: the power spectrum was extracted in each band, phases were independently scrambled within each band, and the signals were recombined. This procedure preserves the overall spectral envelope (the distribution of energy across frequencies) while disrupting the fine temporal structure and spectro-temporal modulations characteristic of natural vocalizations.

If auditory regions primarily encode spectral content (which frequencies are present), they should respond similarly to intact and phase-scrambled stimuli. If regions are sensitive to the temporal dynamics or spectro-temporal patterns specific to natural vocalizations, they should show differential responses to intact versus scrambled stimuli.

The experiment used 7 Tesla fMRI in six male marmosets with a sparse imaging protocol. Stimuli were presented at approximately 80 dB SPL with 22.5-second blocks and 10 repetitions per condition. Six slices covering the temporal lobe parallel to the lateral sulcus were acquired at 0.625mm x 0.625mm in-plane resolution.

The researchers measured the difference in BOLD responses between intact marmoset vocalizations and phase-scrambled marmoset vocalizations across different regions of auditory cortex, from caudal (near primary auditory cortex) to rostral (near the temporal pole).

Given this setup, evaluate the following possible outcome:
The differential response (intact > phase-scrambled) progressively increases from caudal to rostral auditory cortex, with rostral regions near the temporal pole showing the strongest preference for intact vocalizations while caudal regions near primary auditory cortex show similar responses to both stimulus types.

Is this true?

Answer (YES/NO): NO